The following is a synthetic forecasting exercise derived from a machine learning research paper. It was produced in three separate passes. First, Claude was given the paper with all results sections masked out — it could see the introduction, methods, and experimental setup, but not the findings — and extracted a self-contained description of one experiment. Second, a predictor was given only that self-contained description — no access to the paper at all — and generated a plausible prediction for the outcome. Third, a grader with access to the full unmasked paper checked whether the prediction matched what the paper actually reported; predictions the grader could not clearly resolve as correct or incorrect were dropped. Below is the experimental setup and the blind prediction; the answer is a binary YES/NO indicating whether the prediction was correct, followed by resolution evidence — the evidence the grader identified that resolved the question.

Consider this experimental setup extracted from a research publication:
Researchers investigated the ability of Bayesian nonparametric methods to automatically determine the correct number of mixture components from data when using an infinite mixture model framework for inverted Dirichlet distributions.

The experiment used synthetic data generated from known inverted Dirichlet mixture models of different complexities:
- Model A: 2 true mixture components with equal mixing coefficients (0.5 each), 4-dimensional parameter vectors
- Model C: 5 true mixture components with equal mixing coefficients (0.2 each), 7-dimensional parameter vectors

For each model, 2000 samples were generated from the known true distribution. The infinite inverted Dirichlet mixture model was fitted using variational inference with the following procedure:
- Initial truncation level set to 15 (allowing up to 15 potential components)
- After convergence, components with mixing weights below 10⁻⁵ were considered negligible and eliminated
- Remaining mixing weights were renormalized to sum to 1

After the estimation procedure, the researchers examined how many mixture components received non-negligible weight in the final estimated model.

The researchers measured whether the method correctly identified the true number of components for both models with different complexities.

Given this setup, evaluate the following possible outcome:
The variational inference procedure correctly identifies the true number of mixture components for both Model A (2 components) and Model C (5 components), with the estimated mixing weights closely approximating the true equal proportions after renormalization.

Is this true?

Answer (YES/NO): YES